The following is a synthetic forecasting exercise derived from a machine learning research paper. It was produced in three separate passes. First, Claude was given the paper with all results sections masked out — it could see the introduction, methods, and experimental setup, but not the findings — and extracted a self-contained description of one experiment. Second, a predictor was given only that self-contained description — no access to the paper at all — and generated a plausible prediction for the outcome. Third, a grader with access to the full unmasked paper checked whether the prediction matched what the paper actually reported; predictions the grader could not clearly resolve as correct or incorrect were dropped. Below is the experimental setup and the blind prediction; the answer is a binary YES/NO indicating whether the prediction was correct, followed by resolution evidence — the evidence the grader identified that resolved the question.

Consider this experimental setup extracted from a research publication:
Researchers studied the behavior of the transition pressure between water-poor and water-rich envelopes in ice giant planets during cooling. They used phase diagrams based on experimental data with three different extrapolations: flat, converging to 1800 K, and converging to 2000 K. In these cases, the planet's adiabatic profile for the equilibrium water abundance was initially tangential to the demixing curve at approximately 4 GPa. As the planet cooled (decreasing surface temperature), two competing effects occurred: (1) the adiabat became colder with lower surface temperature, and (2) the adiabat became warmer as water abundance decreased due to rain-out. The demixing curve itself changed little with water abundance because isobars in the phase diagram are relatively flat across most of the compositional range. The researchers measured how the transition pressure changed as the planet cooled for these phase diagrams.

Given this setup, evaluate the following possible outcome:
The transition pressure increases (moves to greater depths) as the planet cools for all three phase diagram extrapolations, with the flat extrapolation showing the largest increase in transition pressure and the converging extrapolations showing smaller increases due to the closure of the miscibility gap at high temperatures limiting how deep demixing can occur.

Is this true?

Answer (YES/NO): NO